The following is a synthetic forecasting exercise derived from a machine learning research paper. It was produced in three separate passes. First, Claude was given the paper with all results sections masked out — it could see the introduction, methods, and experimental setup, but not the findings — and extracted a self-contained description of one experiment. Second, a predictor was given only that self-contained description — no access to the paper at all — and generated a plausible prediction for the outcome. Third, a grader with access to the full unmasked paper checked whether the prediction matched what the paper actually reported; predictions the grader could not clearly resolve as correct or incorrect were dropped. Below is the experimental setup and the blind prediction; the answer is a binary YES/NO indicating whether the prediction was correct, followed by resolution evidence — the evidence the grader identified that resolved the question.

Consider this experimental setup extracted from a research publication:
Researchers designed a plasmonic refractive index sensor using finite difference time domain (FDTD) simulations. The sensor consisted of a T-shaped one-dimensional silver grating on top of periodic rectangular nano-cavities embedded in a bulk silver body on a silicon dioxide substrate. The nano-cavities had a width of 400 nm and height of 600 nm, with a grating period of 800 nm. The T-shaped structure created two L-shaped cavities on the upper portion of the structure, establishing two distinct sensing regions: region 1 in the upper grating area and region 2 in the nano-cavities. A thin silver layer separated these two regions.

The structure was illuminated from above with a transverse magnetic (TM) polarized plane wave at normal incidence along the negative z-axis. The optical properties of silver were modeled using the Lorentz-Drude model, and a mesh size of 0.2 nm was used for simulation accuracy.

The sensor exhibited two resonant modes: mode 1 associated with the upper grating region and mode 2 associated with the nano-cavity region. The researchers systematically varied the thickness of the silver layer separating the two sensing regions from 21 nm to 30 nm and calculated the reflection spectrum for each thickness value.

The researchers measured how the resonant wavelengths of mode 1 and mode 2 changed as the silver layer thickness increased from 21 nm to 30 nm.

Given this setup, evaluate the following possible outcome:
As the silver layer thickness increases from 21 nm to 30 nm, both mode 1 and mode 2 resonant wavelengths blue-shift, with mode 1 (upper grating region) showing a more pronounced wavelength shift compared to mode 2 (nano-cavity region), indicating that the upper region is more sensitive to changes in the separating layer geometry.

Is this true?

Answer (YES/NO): NO